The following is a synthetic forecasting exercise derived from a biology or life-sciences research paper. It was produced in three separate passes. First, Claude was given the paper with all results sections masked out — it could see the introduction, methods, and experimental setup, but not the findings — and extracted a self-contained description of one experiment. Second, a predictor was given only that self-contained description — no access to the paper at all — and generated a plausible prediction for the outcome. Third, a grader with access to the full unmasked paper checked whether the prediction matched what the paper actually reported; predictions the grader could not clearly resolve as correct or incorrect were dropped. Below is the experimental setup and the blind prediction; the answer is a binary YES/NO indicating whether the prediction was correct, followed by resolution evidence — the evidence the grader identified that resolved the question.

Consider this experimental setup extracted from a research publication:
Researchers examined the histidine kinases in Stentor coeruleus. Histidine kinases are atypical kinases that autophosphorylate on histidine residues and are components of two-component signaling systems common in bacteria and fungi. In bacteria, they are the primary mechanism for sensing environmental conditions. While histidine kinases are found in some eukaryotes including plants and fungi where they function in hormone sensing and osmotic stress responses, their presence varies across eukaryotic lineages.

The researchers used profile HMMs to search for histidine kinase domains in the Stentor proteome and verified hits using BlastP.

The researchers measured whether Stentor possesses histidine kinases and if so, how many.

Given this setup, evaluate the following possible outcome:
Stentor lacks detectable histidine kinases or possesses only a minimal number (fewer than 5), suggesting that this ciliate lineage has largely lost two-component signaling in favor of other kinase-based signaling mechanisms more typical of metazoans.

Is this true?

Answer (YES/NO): NO